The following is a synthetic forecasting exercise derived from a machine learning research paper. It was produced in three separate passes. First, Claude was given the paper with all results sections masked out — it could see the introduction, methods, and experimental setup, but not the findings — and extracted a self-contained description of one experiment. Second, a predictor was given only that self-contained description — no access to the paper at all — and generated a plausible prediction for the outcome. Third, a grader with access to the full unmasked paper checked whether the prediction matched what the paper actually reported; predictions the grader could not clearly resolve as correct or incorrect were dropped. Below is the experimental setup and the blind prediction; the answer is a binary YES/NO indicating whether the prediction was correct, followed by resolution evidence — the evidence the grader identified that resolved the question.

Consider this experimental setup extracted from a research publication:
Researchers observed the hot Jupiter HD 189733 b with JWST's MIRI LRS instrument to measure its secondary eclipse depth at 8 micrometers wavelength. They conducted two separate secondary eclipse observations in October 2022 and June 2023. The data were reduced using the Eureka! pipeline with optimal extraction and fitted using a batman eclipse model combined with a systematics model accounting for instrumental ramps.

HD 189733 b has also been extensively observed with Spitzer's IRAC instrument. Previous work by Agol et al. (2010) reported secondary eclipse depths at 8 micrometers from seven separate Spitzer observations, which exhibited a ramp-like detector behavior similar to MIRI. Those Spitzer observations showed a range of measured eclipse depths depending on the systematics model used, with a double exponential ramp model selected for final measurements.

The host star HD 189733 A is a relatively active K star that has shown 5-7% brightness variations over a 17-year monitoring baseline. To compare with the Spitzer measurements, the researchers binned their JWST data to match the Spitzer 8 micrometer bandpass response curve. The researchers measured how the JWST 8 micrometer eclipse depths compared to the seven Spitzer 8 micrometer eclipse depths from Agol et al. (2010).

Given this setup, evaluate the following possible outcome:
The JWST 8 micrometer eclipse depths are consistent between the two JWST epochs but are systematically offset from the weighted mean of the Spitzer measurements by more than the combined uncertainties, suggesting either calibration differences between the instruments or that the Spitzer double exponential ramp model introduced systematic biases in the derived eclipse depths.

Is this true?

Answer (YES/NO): YES